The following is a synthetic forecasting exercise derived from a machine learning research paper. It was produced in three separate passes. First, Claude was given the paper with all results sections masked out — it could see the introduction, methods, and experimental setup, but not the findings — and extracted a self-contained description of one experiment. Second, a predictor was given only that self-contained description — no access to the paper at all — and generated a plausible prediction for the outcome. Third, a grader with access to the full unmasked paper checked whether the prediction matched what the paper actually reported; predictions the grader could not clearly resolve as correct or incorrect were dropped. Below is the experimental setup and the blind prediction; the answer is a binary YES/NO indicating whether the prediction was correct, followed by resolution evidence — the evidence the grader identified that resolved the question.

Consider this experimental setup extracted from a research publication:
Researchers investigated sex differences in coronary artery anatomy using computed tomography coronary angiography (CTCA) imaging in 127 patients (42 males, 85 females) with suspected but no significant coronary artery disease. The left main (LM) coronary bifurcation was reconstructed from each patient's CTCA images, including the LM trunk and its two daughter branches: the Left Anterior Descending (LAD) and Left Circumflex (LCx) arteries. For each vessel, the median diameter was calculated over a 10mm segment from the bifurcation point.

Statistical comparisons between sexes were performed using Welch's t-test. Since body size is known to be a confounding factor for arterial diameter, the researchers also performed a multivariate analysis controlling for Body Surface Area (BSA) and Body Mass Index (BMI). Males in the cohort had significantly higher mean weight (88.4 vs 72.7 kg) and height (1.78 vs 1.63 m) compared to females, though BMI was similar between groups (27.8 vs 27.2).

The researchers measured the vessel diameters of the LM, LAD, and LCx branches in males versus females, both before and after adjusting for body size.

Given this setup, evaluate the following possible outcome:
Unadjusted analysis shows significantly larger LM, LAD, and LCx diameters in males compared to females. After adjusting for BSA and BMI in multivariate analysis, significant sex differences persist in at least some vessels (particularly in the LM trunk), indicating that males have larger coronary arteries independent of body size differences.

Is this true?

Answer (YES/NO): YES